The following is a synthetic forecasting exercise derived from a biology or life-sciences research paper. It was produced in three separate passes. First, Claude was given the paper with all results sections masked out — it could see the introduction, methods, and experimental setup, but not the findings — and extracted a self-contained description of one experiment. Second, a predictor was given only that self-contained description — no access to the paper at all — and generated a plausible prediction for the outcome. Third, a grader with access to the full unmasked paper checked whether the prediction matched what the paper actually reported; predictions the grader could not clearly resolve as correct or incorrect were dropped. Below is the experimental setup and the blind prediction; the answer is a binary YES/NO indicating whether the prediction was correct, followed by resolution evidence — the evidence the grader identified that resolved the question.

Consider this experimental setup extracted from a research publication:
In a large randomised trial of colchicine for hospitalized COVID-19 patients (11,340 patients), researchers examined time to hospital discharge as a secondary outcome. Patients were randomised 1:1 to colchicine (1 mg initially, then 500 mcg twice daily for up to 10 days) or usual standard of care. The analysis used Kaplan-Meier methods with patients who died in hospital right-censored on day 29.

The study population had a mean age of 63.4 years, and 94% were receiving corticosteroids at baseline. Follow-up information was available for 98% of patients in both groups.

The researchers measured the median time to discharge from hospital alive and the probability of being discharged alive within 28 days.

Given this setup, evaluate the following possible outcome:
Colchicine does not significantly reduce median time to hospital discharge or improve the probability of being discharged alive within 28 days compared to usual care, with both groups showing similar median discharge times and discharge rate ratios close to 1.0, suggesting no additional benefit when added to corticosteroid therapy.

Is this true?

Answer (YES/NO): YES